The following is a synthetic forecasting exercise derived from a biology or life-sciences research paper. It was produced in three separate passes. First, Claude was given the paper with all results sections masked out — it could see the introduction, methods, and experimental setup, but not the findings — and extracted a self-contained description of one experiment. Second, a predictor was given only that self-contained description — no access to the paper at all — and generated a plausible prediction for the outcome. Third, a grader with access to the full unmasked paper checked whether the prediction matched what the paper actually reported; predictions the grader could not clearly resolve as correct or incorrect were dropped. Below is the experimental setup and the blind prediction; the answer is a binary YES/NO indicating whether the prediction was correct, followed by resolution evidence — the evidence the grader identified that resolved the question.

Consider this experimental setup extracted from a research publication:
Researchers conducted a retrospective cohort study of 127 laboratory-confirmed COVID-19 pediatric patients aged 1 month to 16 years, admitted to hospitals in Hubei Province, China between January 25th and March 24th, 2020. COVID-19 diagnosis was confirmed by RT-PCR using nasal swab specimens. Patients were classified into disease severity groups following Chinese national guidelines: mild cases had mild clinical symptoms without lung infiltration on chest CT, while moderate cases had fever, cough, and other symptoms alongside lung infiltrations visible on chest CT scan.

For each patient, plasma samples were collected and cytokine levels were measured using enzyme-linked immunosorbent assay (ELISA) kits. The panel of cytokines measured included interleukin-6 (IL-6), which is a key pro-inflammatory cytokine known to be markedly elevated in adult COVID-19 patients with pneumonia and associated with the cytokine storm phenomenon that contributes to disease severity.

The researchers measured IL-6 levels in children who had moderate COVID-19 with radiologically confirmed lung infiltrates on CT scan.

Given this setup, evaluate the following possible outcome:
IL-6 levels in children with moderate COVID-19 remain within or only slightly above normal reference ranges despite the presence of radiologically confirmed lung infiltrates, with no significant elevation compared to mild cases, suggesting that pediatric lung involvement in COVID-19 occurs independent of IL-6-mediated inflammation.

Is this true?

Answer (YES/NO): YES